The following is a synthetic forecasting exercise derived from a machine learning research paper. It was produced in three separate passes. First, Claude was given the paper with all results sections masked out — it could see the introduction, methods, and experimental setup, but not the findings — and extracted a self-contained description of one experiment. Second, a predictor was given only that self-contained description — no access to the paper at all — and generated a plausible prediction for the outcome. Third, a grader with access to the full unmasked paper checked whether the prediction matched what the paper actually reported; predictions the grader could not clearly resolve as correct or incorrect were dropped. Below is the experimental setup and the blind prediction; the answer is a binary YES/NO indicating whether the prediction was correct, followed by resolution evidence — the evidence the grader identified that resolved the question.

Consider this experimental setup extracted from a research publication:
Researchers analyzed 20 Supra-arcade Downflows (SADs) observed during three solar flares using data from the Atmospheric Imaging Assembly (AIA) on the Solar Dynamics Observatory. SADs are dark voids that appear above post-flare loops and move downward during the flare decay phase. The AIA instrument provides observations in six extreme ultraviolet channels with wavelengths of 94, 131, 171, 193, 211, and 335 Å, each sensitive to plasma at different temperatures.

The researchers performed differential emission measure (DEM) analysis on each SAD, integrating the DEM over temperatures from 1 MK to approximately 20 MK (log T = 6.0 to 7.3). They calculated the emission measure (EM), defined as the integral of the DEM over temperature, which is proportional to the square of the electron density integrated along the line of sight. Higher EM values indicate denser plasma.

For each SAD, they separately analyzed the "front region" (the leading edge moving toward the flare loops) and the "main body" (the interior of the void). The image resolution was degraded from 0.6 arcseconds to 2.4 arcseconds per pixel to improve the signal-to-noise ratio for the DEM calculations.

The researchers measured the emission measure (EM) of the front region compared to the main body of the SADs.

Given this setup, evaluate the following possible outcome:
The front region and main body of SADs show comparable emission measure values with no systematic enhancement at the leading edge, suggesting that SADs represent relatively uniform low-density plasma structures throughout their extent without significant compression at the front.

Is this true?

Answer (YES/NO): NO